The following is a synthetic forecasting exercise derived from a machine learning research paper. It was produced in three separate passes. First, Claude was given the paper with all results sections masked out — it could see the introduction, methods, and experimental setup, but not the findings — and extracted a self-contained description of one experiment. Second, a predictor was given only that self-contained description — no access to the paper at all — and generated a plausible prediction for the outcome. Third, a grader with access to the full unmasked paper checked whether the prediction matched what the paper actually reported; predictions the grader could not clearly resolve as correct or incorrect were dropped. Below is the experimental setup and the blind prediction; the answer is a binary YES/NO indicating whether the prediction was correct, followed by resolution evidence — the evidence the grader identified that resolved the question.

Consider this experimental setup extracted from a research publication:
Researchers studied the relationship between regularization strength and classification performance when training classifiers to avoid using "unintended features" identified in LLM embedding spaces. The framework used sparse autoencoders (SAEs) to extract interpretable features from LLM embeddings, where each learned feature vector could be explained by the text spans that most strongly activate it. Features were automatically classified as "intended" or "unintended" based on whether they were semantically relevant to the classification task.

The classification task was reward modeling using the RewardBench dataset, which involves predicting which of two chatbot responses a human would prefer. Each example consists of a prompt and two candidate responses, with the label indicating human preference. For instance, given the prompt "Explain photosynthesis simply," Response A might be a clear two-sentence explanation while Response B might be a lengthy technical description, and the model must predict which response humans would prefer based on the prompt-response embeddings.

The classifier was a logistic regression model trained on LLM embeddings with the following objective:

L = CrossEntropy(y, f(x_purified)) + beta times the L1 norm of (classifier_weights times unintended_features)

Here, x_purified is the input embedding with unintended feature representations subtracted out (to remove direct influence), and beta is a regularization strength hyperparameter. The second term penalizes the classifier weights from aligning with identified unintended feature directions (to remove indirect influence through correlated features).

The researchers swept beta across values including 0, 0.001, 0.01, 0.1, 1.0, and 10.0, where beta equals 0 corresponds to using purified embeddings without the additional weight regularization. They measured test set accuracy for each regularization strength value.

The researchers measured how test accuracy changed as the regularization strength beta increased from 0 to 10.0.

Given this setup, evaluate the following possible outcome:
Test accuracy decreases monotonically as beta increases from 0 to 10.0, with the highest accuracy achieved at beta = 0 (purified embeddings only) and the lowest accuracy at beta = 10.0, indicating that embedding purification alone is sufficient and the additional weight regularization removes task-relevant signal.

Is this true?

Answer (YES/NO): NO